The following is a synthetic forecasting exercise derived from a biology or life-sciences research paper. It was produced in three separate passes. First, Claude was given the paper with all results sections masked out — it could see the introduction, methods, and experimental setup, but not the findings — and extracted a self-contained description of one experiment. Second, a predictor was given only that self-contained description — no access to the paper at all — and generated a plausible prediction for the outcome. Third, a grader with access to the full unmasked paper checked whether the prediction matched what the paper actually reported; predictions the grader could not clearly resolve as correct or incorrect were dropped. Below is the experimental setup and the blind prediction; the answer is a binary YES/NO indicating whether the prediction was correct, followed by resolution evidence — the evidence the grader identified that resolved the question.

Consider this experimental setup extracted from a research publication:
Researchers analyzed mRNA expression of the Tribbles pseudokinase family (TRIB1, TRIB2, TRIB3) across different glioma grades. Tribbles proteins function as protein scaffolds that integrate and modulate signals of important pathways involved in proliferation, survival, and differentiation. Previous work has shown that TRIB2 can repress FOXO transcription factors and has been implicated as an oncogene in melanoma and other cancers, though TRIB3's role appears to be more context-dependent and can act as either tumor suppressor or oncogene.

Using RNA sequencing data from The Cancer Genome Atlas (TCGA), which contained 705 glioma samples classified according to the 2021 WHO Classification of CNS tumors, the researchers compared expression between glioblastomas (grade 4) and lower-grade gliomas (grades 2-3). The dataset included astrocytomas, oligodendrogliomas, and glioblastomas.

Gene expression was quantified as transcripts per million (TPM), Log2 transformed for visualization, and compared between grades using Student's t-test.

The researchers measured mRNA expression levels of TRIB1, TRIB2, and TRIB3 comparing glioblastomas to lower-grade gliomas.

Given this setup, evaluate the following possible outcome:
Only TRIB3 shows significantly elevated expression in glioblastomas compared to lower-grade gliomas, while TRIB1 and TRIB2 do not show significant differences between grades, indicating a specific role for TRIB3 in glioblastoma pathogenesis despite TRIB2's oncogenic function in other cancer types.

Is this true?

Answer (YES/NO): NO